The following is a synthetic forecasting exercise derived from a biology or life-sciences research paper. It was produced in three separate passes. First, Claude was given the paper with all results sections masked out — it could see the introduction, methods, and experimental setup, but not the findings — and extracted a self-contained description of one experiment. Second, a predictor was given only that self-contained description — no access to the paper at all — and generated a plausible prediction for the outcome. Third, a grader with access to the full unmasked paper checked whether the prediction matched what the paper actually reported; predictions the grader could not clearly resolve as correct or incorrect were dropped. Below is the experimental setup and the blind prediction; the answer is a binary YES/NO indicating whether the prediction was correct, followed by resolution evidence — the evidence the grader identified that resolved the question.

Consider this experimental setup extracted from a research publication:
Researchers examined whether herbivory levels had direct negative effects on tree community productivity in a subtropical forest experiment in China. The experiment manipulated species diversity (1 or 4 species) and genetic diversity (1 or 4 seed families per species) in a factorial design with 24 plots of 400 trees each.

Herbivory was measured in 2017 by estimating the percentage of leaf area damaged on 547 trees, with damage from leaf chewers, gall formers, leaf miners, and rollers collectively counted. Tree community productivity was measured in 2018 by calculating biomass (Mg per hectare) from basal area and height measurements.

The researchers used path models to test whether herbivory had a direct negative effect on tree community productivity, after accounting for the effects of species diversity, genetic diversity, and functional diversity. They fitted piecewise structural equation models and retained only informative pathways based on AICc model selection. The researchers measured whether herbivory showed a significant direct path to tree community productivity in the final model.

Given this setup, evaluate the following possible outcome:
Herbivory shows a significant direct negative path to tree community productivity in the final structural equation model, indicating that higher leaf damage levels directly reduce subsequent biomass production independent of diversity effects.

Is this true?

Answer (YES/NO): NO